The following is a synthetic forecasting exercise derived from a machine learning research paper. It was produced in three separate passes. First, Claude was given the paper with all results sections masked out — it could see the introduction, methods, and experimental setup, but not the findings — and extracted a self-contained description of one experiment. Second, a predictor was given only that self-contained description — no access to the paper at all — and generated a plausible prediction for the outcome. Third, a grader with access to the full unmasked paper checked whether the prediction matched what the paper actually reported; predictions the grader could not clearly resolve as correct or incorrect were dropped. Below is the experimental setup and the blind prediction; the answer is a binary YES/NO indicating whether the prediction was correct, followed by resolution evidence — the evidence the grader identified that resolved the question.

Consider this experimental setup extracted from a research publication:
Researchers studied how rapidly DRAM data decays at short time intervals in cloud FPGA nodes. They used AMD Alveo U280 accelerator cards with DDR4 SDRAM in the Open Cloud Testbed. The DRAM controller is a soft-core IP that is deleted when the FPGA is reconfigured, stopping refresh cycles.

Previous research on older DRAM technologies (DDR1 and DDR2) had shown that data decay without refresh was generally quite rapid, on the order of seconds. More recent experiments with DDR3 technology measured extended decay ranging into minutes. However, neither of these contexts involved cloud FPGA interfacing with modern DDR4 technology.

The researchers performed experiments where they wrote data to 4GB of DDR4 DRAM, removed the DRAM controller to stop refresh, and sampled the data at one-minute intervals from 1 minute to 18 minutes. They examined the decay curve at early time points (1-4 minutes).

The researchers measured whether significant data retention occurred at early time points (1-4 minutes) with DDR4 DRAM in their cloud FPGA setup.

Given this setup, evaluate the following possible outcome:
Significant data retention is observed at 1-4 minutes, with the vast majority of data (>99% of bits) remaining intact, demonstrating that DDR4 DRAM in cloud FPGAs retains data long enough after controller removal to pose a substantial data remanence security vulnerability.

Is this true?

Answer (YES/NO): NO